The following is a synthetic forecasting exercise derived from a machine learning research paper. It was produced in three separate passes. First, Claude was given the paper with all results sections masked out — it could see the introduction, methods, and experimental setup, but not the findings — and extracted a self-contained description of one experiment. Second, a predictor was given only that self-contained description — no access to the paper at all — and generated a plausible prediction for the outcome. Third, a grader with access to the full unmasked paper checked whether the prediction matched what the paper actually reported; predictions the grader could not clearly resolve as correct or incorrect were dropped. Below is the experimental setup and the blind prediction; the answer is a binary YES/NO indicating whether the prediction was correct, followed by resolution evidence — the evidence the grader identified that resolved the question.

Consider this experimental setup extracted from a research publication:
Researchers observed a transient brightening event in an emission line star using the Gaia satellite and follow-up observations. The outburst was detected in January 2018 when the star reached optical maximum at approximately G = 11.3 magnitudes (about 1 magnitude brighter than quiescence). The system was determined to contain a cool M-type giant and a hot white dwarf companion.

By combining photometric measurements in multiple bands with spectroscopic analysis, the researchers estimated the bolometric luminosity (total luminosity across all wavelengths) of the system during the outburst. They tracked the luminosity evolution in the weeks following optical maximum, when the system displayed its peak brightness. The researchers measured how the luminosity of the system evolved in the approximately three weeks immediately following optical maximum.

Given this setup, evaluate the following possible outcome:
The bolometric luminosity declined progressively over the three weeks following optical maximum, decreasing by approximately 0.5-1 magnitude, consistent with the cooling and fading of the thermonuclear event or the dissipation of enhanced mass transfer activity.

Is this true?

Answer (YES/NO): NO